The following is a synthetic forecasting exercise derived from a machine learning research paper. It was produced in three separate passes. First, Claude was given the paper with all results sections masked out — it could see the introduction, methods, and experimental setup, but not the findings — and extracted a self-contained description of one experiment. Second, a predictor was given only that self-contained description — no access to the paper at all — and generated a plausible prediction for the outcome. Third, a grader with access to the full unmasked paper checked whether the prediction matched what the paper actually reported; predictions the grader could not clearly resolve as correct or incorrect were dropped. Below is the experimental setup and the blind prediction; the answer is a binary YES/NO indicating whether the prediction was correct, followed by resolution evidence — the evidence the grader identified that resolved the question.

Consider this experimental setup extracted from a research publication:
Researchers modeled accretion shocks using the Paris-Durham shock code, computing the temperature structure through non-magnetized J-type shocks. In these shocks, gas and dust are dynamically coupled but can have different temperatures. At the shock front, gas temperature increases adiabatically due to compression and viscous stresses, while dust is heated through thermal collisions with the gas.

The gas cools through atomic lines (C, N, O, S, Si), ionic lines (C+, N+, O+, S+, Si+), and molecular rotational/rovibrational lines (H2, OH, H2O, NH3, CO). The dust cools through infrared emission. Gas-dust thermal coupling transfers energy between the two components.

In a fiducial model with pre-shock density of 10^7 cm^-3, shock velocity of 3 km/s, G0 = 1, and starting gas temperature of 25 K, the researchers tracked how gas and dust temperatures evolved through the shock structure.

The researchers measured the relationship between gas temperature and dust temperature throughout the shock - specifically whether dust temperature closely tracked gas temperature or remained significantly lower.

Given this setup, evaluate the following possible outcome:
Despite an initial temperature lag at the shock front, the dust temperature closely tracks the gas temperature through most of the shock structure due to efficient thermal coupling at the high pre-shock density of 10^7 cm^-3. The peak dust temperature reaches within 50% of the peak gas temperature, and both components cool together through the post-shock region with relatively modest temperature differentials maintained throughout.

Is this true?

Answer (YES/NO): NO